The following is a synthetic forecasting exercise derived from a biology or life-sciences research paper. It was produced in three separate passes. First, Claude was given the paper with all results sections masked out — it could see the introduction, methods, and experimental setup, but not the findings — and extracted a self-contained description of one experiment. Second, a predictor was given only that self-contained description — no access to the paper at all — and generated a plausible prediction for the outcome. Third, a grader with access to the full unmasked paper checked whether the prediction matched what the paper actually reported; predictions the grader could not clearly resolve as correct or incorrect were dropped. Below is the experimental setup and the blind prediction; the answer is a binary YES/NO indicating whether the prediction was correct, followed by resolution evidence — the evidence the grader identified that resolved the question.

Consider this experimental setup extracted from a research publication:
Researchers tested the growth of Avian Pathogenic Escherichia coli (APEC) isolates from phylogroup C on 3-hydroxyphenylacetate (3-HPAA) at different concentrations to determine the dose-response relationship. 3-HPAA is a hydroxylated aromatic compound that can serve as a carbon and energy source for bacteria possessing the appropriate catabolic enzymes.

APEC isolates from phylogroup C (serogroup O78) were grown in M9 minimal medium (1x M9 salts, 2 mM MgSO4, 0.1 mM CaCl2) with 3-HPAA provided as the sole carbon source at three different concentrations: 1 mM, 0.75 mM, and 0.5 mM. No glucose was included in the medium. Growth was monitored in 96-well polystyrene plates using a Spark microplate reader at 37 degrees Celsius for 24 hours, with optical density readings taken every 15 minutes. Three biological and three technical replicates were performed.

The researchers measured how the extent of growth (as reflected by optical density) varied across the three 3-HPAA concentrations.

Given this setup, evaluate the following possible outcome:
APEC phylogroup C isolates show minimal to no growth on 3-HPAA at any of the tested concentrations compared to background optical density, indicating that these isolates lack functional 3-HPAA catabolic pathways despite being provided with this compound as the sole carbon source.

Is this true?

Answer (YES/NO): NO